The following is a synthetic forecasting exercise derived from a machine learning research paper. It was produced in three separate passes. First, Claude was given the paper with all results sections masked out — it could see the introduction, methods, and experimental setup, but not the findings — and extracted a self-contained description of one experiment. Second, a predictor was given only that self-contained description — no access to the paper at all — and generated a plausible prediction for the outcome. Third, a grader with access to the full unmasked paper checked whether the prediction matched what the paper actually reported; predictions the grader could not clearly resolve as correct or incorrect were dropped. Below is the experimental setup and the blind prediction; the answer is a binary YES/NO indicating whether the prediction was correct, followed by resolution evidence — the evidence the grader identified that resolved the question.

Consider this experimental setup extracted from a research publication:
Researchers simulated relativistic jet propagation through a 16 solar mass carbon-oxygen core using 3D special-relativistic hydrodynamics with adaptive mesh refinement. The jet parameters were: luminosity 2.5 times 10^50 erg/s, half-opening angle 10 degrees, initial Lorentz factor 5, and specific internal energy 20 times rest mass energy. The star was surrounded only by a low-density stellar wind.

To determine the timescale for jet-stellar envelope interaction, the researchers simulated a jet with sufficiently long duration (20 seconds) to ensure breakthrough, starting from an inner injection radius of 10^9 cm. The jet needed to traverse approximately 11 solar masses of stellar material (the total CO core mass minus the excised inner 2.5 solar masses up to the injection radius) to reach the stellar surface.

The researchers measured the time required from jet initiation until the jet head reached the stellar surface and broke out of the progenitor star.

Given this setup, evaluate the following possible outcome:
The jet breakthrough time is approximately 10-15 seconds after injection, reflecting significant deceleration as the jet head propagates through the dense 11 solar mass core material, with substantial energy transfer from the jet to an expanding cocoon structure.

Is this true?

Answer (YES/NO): NO